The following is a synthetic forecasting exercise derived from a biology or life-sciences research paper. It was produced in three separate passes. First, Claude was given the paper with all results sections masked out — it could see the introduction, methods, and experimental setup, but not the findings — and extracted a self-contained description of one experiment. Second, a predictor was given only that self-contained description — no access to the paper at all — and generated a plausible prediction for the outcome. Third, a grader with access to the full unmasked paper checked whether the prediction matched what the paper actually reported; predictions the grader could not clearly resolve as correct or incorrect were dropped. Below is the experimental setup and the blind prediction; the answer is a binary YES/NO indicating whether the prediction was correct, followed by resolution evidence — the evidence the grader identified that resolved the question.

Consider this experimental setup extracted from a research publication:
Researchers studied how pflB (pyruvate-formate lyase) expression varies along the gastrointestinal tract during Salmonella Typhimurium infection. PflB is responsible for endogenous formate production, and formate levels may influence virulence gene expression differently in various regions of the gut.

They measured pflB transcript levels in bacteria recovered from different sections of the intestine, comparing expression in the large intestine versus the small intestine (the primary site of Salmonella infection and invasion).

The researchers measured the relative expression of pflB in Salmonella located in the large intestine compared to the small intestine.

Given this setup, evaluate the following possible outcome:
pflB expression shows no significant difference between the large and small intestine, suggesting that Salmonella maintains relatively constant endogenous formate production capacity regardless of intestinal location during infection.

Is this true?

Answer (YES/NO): NO